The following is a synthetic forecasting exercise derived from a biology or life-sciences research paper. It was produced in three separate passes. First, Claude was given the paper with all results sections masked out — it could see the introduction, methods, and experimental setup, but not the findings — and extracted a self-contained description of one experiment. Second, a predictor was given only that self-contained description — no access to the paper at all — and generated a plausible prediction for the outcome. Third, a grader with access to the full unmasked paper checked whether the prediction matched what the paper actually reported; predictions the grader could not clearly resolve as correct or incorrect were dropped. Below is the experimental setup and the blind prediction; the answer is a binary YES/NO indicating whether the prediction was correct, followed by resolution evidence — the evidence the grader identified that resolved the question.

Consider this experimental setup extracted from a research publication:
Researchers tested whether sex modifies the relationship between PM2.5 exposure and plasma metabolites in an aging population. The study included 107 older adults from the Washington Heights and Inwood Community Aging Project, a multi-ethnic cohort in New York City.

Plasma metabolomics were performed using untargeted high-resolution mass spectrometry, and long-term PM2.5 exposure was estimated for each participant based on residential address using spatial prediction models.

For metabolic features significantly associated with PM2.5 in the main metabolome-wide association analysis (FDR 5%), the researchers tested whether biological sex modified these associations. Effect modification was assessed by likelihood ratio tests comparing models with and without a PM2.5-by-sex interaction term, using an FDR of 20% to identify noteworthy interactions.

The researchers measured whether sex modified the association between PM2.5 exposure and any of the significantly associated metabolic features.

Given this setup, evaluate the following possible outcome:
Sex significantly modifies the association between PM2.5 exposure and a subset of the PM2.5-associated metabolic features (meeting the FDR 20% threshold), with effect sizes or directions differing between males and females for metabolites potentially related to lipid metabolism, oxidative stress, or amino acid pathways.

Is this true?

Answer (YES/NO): NO